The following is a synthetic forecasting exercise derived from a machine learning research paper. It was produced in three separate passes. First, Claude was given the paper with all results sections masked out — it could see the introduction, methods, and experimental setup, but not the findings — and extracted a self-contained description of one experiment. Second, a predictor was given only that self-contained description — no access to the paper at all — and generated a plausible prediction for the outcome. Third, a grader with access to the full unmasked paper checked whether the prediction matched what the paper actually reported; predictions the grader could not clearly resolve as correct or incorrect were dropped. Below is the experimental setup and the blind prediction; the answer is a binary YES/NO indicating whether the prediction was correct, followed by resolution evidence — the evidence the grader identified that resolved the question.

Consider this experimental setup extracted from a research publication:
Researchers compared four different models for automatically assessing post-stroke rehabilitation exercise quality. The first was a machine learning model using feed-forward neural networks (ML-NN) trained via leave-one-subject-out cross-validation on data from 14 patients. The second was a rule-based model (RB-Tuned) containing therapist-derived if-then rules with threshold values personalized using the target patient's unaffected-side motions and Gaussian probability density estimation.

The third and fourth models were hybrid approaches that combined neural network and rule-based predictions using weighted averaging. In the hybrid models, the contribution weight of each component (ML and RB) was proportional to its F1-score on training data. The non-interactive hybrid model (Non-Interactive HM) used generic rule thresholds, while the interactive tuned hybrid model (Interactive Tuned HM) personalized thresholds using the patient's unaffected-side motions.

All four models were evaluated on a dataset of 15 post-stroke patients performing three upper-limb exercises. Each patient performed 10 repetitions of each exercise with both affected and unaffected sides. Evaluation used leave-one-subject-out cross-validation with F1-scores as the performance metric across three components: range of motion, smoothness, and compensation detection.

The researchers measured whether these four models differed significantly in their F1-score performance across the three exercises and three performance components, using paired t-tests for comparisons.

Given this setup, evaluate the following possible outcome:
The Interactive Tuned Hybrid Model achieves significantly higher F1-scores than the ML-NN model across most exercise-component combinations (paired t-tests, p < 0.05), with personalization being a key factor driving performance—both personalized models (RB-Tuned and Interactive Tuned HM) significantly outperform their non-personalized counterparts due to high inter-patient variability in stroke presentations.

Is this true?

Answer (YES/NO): NO